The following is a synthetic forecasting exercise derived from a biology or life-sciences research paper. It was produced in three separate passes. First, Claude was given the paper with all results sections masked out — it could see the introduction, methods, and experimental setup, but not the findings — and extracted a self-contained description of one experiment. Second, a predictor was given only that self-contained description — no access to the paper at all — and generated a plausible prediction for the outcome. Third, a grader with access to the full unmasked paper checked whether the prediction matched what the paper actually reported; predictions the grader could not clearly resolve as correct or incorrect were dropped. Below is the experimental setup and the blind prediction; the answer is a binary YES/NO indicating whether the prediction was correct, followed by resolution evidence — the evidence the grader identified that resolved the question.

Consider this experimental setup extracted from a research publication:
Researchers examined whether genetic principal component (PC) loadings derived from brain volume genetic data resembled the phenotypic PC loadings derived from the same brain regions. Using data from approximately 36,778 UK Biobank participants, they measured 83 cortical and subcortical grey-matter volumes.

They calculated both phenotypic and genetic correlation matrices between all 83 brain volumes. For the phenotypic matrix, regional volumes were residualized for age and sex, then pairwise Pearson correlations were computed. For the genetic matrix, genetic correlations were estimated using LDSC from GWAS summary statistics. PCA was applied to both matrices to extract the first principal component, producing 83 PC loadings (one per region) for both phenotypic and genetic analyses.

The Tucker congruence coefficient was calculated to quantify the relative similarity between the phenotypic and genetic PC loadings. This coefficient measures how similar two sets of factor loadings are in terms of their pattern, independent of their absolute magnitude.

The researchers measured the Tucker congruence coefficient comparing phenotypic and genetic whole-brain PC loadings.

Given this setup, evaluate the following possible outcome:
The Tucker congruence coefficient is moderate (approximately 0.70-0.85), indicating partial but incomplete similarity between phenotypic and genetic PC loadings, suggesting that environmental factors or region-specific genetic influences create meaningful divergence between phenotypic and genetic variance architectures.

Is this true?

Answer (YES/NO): NO